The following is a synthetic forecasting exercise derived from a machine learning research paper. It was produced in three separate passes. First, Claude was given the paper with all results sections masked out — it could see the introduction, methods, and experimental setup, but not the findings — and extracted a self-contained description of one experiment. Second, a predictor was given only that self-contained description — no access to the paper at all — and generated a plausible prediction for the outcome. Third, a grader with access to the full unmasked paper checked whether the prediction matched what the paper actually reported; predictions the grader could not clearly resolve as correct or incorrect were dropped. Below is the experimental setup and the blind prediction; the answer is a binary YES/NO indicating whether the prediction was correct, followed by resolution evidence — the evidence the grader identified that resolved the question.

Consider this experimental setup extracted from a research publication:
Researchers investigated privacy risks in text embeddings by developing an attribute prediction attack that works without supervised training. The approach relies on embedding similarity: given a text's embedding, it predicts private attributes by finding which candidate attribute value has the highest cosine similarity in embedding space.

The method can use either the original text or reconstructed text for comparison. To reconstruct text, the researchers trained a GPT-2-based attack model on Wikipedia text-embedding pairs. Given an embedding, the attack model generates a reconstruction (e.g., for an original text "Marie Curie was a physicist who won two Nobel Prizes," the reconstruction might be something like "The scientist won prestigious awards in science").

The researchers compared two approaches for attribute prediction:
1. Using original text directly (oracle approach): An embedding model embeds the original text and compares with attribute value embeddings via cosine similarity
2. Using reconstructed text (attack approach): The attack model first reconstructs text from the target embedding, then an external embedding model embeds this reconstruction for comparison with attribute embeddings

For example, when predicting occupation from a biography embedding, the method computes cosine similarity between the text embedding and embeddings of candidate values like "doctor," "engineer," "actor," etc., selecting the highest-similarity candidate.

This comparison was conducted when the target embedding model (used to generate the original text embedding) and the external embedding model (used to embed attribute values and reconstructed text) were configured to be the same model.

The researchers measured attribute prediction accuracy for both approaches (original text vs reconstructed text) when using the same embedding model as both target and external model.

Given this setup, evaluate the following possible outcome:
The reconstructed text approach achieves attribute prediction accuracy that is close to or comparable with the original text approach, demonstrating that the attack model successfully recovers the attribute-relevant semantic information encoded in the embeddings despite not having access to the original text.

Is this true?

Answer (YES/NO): YES